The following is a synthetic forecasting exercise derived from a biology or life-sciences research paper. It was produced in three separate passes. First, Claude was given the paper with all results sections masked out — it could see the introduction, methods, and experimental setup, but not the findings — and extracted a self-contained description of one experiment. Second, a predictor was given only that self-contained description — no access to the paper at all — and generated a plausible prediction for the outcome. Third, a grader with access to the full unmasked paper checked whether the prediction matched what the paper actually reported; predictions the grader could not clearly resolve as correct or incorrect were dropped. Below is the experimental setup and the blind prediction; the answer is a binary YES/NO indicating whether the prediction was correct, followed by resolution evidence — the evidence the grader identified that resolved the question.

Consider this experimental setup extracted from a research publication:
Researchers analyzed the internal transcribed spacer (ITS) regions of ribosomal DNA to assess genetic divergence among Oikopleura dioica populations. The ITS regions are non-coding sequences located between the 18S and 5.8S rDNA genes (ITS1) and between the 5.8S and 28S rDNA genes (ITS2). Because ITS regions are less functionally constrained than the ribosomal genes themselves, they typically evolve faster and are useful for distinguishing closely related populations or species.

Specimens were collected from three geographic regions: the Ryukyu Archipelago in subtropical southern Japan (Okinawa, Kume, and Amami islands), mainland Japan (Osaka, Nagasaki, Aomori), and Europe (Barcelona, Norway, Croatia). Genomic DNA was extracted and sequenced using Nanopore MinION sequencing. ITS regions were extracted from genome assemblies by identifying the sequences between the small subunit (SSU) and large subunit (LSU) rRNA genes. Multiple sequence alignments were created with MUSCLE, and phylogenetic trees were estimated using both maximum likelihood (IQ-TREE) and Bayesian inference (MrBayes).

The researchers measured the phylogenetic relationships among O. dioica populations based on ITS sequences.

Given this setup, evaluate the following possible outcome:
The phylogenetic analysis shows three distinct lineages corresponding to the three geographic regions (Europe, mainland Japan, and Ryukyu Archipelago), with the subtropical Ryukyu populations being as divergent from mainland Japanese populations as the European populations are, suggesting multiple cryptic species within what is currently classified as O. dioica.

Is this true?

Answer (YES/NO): NO